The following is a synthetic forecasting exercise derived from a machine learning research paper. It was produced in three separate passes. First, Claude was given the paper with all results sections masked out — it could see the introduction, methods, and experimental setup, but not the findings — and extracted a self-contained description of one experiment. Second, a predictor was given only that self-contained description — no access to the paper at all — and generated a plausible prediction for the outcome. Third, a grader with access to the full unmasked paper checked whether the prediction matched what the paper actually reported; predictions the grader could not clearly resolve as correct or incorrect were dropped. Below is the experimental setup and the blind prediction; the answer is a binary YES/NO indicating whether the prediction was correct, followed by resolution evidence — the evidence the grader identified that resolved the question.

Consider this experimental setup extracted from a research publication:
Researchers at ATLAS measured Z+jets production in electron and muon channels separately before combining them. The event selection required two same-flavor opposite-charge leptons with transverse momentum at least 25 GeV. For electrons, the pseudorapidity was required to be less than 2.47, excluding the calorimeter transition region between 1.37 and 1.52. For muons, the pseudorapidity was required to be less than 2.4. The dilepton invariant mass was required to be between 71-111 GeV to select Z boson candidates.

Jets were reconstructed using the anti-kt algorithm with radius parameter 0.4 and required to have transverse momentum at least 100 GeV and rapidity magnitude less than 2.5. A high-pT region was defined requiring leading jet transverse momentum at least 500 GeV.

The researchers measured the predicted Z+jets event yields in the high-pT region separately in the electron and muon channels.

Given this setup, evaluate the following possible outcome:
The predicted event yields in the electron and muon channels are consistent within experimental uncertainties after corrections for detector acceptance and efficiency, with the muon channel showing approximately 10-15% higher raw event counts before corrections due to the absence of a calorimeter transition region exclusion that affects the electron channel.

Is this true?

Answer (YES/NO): NO